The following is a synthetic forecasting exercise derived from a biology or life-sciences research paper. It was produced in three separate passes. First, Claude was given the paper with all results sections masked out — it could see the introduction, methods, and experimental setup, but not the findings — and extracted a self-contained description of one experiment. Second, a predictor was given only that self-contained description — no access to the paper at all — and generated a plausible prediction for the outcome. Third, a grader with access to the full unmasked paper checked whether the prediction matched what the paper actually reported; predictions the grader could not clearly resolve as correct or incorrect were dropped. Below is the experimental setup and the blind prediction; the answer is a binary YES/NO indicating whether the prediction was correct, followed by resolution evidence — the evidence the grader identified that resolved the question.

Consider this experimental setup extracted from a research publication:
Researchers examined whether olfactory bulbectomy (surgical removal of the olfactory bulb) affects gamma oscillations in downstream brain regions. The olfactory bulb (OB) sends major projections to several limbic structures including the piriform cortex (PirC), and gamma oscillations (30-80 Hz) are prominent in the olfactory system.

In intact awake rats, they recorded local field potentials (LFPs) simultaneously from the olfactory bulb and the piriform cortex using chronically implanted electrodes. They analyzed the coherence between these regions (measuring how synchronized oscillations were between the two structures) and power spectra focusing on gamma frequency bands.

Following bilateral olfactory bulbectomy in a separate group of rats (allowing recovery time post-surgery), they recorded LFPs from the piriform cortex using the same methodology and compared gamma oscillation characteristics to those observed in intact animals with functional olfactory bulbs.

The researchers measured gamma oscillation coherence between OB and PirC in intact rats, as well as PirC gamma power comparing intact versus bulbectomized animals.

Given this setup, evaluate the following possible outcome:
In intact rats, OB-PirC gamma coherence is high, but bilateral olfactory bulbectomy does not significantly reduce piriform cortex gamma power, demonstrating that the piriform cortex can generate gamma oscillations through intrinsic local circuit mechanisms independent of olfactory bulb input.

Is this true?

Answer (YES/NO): NO